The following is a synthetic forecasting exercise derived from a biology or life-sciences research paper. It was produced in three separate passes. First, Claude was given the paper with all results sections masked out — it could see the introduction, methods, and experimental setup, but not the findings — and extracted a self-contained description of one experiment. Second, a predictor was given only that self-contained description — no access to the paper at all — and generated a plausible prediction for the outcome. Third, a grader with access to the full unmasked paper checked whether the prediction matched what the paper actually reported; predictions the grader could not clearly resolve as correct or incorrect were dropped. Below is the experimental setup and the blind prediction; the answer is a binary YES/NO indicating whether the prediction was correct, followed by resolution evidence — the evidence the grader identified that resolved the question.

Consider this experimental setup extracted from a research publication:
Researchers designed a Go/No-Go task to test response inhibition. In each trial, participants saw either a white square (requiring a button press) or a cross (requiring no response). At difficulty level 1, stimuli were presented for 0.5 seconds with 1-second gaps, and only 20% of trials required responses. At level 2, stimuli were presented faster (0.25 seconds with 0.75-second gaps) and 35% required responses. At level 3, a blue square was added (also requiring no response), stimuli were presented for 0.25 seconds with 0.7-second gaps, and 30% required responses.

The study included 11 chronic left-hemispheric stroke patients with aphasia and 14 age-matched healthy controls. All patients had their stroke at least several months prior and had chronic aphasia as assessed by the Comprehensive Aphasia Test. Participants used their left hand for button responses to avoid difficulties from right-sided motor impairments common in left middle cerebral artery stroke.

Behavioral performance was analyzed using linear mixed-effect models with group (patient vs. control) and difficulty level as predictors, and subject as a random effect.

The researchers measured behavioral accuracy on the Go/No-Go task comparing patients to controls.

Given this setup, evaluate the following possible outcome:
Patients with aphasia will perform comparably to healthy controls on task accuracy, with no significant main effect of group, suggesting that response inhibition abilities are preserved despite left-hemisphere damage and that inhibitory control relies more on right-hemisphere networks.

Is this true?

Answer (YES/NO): NO